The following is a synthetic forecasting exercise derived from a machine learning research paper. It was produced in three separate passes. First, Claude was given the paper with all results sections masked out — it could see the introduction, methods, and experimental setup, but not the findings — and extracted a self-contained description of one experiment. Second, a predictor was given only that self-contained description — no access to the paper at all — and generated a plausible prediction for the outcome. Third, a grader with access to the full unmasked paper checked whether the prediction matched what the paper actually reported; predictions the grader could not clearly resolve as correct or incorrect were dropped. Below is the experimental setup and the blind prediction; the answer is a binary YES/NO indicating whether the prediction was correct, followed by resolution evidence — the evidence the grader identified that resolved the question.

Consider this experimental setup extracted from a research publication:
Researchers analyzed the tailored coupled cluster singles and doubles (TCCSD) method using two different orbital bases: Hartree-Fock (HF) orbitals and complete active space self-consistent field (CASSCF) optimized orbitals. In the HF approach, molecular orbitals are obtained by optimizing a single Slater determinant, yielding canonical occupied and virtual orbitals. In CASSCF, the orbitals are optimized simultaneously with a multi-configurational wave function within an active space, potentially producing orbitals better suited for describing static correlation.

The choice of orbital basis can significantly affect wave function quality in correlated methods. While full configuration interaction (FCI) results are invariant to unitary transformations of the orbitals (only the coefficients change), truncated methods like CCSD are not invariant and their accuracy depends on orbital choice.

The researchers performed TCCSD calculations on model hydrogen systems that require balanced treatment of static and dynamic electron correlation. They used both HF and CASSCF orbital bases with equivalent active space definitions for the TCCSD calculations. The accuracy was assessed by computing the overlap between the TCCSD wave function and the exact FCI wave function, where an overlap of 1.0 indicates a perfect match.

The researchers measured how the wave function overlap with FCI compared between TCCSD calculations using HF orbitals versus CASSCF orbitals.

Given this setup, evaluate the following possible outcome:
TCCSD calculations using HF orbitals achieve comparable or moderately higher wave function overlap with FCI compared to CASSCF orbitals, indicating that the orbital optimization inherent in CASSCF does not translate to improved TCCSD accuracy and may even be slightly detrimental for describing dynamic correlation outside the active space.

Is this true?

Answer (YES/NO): NO